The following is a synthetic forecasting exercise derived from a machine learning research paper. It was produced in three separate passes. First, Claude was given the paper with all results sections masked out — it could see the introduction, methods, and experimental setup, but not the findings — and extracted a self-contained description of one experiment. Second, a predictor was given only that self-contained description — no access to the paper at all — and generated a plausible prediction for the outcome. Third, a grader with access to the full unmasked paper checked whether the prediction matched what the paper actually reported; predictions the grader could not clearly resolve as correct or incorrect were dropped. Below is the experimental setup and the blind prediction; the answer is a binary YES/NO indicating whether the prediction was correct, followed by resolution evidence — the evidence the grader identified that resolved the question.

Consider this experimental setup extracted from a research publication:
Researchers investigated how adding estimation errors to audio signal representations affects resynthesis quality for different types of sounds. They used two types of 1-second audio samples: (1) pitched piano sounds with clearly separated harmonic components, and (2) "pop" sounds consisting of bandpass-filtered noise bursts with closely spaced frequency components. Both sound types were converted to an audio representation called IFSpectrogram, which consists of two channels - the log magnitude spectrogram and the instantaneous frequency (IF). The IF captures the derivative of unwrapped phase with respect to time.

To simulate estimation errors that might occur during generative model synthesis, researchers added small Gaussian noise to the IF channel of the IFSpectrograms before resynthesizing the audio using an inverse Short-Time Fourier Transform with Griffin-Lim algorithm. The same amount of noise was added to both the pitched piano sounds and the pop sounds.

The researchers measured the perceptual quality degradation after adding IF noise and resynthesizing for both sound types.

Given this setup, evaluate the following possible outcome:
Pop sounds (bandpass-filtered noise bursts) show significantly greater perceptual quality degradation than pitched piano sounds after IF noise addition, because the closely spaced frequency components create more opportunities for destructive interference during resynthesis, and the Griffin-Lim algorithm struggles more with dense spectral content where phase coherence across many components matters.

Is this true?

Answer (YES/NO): YES